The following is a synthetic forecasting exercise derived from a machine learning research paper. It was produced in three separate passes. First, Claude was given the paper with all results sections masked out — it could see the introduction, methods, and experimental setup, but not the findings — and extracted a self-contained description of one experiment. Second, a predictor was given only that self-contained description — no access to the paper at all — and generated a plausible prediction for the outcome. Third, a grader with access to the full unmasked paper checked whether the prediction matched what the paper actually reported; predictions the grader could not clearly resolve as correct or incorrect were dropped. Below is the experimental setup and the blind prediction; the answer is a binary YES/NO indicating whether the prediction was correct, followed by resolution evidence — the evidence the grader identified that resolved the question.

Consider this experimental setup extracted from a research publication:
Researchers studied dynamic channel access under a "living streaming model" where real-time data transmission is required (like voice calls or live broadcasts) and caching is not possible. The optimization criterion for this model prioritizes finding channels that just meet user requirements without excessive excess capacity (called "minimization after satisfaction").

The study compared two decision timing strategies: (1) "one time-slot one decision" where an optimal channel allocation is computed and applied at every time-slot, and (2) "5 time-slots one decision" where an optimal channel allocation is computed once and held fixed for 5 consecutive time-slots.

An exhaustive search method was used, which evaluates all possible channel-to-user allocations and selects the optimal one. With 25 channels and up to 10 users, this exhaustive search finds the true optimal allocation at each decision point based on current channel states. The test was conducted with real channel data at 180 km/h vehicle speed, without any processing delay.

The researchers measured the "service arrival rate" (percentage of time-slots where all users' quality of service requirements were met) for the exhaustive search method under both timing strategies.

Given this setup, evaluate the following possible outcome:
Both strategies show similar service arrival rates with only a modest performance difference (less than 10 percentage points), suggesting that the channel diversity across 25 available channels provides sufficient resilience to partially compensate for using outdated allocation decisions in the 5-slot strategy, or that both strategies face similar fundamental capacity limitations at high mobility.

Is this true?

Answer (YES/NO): NO